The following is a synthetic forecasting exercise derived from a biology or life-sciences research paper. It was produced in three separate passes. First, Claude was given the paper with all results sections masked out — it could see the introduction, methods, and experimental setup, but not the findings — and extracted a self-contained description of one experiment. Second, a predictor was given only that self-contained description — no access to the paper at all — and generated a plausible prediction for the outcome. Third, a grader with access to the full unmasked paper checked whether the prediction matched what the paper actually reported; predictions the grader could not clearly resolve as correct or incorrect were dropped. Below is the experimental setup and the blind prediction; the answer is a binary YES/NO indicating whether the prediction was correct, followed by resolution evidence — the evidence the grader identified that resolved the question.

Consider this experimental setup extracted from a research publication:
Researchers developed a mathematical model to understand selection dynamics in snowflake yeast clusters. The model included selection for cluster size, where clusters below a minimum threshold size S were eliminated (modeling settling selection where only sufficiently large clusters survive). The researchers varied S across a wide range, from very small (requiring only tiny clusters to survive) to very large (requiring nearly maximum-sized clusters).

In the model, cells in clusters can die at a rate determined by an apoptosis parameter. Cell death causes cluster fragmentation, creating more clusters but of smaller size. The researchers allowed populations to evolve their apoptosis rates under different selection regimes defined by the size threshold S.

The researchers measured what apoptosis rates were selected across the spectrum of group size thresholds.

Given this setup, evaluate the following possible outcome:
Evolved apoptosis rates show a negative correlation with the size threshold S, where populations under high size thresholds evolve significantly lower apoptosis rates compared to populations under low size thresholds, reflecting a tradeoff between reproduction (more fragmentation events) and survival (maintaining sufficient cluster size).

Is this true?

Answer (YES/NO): NO